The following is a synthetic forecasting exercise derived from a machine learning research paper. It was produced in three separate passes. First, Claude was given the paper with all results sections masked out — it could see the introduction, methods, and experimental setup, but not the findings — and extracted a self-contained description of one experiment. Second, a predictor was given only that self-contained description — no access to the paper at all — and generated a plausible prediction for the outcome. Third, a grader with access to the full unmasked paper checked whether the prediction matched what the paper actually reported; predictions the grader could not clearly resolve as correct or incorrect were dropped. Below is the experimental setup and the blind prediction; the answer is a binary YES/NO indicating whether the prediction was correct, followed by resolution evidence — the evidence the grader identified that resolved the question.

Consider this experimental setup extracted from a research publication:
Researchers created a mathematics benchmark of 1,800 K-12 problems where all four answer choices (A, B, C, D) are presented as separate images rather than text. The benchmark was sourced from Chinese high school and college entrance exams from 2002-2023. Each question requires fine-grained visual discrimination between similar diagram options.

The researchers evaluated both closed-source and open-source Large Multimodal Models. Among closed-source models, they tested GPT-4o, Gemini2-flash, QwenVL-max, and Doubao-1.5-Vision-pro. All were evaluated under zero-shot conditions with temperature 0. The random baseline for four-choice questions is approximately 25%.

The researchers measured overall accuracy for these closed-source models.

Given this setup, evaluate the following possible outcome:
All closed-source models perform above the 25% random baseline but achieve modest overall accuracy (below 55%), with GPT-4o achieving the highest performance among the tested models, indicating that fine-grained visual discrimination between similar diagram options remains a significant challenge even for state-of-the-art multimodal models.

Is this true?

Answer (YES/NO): NO